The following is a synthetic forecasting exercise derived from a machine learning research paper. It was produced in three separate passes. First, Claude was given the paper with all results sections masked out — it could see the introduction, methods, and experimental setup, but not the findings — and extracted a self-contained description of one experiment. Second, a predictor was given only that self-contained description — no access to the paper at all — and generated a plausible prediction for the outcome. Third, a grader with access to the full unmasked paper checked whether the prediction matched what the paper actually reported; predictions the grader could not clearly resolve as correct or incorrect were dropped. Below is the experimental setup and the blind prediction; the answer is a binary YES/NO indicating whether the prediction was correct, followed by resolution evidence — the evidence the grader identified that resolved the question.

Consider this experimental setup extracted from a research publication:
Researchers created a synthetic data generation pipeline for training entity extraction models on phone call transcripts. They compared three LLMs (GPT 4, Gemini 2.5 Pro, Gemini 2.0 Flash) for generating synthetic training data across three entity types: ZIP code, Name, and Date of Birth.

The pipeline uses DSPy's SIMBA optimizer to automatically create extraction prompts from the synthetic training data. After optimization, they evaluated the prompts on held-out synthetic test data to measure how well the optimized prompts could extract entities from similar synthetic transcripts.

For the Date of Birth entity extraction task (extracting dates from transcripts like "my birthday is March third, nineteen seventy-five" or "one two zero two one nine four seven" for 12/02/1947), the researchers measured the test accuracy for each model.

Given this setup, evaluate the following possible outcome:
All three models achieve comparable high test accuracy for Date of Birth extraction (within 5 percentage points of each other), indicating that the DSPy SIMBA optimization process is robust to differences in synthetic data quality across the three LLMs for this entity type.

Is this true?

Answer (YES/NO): YES